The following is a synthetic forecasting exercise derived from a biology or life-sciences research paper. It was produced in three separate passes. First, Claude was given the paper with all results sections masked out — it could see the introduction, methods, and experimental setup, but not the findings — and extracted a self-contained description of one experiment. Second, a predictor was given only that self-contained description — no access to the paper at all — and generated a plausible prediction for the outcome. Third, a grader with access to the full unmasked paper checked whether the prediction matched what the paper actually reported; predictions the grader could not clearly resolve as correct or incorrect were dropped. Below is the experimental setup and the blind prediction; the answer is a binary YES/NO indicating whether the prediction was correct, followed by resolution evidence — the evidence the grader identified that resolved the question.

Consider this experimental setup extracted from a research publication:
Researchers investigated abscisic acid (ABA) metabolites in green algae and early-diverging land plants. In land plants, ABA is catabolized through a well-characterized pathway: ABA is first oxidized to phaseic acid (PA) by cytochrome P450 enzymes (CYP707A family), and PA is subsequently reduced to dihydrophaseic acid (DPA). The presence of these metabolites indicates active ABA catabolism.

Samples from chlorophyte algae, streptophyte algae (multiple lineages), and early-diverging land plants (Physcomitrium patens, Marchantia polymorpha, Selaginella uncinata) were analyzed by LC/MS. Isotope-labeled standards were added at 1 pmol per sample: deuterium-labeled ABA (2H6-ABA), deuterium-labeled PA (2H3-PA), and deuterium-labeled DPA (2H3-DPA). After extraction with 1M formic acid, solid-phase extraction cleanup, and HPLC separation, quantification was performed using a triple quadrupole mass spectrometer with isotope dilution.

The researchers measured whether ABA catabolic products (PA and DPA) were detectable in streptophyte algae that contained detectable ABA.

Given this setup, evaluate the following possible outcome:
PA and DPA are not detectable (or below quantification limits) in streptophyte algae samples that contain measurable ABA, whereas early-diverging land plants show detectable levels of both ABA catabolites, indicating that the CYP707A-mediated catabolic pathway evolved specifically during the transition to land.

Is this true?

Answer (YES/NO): NO